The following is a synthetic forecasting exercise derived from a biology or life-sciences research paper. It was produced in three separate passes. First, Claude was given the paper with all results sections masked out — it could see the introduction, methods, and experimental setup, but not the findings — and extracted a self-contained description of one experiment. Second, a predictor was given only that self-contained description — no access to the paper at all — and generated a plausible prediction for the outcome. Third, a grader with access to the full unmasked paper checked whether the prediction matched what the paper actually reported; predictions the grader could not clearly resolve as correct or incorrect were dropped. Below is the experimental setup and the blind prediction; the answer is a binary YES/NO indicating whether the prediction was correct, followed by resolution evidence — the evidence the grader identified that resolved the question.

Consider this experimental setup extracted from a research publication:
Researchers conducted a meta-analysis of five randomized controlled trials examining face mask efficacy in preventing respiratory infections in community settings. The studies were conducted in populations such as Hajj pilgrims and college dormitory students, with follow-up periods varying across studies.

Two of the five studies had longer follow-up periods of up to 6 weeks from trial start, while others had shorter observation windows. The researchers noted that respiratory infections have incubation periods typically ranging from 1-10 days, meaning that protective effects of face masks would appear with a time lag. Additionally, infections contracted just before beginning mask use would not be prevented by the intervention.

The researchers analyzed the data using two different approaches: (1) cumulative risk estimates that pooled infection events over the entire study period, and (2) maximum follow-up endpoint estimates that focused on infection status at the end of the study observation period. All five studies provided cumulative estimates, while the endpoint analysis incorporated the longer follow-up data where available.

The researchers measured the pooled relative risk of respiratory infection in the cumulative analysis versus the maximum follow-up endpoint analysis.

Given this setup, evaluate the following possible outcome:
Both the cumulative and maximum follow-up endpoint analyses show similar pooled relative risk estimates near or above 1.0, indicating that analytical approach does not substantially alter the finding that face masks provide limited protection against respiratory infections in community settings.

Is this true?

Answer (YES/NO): NO